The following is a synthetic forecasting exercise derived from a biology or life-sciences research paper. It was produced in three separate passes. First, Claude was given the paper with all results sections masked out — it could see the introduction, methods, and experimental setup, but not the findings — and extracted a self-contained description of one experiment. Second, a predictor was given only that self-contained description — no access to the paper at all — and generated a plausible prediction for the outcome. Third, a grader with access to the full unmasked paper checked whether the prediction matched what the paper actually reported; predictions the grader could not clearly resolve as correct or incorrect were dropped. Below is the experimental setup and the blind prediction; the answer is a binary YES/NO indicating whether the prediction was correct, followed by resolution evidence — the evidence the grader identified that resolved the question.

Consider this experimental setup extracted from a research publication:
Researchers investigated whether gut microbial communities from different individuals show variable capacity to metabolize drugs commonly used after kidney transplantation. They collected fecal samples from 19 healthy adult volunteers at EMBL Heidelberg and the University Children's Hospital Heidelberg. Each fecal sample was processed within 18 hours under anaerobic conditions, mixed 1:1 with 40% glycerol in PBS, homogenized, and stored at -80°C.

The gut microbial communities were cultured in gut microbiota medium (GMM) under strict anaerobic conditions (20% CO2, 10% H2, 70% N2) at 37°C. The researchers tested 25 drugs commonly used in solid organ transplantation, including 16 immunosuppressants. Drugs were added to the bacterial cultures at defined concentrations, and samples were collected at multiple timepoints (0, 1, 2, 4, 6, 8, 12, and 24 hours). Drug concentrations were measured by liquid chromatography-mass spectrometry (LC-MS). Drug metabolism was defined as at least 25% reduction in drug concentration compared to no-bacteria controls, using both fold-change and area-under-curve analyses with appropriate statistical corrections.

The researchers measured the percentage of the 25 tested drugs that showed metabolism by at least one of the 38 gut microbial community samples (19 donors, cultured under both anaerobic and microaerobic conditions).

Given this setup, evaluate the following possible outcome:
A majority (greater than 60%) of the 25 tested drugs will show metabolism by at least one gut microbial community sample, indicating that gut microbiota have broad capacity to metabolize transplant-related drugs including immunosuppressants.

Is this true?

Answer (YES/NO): YES